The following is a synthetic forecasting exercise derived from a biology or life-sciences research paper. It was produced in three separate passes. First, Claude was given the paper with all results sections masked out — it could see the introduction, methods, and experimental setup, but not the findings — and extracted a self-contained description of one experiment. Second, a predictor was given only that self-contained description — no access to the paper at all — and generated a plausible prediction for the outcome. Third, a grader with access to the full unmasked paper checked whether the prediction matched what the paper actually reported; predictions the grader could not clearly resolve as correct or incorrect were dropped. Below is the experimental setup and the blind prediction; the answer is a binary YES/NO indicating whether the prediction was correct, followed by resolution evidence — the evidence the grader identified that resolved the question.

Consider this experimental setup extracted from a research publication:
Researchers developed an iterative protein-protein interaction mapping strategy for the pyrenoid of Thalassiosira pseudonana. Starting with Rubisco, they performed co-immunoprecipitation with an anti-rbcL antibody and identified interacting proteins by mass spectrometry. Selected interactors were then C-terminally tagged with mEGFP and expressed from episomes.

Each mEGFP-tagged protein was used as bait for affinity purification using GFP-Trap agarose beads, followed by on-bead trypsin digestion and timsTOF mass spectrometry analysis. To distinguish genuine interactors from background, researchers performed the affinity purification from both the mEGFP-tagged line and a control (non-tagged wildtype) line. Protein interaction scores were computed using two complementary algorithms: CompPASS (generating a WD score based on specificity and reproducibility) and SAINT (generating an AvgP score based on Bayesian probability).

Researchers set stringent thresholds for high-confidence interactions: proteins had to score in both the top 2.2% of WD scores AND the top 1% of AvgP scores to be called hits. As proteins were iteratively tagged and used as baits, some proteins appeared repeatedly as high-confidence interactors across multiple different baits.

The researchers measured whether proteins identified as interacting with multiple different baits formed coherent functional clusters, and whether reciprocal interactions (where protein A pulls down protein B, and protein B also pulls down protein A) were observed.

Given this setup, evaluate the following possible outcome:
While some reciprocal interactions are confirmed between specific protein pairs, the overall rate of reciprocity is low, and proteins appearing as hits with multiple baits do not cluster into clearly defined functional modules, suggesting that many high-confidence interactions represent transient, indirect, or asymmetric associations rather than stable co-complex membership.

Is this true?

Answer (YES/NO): NO